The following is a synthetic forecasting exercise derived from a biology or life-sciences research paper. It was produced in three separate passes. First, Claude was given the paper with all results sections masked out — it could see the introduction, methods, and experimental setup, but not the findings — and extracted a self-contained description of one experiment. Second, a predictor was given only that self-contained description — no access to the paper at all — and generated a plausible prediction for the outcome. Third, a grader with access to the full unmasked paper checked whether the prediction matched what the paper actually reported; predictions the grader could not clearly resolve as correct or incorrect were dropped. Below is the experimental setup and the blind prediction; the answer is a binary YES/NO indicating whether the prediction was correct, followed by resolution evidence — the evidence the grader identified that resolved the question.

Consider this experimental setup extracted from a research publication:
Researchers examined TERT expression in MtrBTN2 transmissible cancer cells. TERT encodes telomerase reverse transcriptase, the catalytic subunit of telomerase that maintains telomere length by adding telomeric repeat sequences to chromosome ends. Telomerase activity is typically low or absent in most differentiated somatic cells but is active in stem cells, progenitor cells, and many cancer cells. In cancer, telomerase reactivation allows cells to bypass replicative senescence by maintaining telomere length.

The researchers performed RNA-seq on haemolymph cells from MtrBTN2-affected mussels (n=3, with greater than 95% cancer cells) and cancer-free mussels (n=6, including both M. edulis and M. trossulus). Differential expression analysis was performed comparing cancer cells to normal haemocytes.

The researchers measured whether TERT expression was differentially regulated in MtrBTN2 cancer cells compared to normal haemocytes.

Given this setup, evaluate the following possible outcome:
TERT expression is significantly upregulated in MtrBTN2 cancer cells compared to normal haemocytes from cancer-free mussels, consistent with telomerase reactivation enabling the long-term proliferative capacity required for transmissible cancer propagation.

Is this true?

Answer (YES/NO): YES